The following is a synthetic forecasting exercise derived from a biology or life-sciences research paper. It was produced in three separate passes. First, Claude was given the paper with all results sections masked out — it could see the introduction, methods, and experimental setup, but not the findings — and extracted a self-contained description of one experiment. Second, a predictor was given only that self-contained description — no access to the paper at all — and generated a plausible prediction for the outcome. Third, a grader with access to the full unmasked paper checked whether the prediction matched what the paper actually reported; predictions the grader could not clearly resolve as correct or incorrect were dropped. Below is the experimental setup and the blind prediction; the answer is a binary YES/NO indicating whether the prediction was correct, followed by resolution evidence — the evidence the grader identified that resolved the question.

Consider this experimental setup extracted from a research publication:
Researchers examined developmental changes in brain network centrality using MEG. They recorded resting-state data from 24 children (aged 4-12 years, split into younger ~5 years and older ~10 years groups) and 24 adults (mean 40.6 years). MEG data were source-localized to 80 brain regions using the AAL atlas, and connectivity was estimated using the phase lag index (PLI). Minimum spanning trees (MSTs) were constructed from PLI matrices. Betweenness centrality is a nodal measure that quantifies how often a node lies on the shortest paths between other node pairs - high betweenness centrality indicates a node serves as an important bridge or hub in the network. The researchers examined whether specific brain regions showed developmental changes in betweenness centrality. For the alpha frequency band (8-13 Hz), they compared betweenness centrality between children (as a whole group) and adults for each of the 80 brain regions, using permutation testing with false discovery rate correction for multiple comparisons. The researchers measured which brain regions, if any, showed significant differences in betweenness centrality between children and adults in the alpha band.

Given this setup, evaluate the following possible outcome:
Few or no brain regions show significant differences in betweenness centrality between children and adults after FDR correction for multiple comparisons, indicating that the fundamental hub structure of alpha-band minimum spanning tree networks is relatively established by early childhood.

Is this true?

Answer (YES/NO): YES